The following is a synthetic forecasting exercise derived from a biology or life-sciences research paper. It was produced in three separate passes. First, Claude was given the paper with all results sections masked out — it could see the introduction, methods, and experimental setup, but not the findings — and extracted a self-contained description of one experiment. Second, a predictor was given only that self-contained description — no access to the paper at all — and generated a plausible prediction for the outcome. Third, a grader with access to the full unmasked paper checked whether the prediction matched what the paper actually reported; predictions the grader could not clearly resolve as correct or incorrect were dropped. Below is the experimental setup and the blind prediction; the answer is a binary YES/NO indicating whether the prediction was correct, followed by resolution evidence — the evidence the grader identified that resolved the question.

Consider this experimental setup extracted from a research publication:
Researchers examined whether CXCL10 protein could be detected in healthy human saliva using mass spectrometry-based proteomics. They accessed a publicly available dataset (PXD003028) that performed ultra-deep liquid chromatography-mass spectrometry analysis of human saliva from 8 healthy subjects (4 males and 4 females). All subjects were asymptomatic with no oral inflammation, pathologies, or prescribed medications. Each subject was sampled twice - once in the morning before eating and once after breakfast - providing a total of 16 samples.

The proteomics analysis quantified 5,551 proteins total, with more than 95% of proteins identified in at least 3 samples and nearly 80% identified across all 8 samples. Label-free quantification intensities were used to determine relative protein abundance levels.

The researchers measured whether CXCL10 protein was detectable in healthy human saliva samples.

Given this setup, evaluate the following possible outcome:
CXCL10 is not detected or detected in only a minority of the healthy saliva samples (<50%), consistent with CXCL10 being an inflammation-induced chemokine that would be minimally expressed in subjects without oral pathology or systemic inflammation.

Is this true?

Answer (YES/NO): YES